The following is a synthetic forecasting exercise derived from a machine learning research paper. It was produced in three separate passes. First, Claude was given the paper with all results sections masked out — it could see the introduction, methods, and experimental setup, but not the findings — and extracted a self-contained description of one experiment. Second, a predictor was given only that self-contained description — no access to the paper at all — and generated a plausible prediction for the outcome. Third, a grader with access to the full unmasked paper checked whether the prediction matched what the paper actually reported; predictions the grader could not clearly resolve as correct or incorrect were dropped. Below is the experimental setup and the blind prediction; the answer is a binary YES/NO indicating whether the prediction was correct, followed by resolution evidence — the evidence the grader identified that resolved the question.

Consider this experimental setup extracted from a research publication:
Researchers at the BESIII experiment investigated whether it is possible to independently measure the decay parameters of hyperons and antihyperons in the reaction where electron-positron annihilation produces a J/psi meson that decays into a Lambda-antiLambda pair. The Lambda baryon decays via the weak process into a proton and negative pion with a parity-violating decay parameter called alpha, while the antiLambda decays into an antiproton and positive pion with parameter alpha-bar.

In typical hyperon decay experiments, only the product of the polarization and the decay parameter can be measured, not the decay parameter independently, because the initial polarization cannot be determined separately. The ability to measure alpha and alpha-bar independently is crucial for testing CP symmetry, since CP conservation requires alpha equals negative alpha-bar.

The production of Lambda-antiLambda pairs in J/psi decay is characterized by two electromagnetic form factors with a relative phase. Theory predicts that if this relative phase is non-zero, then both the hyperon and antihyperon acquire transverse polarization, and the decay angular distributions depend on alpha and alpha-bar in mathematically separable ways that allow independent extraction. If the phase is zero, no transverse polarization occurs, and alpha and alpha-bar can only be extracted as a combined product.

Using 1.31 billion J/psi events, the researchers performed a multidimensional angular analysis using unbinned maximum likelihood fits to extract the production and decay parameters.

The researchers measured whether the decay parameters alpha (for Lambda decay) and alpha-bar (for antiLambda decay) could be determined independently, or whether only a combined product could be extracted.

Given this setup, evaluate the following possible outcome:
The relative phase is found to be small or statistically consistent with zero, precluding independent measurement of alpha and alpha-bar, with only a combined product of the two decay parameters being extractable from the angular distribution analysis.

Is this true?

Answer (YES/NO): NO